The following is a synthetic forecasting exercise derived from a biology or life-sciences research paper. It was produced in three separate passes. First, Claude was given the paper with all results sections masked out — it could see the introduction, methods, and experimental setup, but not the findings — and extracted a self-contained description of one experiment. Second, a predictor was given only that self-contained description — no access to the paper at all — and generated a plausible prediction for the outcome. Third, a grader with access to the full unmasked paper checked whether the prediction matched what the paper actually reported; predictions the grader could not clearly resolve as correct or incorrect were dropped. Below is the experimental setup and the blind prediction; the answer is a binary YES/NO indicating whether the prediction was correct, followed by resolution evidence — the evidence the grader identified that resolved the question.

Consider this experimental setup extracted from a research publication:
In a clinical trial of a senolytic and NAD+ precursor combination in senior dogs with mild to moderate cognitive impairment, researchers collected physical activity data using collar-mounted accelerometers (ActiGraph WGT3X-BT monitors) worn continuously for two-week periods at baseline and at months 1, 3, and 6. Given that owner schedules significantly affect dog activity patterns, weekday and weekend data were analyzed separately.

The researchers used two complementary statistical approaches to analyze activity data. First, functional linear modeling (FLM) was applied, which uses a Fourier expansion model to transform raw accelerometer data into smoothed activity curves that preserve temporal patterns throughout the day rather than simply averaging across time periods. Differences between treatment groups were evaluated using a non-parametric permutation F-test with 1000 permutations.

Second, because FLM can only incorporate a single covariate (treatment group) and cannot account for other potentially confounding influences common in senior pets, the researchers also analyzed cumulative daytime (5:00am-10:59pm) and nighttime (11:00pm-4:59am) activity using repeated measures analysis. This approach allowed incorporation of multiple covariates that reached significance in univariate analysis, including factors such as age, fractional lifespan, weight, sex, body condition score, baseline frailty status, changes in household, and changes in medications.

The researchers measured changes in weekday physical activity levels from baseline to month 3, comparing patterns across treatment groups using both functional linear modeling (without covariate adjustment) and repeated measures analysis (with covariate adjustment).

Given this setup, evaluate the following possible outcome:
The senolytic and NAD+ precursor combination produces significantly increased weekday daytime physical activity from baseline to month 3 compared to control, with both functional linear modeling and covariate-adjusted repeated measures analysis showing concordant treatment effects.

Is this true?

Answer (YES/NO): NO